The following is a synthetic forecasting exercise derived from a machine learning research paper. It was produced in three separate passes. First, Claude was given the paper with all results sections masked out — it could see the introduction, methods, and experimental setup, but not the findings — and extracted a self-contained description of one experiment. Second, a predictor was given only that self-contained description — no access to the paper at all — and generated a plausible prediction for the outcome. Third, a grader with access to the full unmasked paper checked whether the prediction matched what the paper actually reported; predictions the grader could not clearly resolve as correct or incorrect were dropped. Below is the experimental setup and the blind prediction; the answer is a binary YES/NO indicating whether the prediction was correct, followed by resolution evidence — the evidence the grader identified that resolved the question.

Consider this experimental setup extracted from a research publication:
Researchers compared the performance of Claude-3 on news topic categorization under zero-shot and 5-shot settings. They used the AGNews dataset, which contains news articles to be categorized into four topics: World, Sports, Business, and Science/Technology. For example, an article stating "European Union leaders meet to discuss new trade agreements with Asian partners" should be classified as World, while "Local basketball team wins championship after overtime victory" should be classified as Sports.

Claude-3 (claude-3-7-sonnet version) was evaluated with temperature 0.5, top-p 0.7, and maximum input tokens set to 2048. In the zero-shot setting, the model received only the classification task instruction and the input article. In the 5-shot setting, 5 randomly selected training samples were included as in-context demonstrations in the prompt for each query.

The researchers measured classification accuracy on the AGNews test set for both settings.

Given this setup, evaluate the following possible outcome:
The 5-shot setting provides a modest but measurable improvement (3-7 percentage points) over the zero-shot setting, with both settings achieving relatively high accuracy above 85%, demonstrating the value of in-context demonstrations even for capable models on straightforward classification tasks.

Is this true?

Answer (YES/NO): NO